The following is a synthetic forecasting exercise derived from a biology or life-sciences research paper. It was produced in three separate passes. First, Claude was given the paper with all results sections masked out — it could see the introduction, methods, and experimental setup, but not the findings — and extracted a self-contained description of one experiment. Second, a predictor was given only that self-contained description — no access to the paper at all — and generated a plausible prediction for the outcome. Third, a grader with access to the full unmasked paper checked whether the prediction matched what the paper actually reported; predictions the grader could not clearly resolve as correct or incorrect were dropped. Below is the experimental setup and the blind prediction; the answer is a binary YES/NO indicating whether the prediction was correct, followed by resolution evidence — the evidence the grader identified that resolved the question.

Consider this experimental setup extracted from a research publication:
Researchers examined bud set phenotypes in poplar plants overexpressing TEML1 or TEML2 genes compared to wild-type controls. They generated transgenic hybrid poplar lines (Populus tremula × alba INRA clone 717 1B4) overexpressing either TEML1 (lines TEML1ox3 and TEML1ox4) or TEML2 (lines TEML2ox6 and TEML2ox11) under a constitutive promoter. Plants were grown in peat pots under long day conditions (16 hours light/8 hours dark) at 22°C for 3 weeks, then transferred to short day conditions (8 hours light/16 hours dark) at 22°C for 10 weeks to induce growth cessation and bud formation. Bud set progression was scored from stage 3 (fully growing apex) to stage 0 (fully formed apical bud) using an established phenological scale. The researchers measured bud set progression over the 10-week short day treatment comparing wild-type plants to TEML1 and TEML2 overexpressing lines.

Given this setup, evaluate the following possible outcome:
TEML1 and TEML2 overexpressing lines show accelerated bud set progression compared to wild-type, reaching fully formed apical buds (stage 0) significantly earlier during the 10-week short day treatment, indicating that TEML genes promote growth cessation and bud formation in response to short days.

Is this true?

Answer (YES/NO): NO